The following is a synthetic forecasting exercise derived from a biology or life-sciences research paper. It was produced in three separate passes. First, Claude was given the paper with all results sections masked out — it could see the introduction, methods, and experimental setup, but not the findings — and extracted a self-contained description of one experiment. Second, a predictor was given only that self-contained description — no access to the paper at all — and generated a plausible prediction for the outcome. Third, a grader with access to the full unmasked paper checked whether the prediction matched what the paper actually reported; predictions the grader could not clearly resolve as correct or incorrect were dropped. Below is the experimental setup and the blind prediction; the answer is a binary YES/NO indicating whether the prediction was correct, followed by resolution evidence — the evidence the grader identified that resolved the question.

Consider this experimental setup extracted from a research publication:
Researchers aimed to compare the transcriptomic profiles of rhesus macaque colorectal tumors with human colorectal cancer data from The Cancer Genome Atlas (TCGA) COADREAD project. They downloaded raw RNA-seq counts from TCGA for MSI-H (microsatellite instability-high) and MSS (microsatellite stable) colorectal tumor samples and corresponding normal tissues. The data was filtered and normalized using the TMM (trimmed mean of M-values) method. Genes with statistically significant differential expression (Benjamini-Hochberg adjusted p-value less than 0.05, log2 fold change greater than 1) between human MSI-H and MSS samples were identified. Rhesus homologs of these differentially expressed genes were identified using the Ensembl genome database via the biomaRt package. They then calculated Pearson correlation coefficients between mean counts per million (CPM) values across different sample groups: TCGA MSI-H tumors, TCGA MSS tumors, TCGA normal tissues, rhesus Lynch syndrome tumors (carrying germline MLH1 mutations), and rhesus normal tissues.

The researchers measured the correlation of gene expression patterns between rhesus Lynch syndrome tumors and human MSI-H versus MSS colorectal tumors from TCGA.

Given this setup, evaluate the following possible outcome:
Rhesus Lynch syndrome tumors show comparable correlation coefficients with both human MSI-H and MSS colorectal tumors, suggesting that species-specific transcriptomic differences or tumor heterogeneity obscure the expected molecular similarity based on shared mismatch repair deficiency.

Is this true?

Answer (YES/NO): NO